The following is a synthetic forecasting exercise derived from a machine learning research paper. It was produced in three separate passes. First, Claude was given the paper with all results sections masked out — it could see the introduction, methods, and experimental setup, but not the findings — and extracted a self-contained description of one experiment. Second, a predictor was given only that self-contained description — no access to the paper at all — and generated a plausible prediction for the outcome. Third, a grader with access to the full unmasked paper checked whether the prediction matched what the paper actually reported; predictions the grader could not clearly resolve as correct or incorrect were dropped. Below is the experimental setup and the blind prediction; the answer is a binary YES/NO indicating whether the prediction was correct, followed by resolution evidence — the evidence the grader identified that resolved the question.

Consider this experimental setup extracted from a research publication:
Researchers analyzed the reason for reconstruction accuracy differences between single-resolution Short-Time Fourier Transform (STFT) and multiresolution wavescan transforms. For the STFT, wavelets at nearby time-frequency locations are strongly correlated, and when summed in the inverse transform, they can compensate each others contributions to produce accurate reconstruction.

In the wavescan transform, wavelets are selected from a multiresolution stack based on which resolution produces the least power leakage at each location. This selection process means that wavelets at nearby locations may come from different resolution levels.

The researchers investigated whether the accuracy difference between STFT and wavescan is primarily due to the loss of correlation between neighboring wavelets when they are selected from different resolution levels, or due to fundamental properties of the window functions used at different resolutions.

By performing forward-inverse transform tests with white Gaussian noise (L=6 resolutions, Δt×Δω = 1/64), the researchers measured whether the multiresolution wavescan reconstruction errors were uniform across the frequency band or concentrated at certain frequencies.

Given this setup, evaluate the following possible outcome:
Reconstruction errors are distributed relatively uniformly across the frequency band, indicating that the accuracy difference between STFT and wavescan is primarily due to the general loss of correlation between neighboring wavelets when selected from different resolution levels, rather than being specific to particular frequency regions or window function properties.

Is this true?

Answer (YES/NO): YES